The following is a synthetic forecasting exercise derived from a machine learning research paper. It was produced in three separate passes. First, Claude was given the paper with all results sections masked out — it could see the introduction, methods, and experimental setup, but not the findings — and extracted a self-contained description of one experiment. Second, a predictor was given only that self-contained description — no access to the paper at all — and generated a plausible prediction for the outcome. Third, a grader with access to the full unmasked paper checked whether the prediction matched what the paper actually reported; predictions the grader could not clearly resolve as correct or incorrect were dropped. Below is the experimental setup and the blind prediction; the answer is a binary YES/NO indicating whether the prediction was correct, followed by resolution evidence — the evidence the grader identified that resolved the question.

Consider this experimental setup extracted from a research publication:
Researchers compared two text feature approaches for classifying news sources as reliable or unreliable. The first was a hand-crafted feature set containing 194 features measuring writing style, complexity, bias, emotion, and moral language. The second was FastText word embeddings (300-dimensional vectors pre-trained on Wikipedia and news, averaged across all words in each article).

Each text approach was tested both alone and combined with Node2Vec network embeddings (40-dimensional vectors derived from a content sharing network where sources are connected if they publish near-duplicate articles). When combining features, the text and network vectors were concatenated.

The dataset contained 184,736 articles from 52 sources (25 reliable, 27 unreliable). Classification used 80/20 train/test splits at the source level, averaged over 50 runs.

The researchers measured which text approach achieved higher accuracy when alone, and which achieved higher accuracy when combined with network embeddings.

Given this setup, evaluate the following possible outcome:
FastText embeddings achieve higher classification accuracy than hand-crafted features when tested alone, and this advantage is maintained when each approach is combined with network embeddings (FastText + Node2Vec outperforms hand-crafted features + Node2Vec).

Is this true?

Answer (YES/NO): NO